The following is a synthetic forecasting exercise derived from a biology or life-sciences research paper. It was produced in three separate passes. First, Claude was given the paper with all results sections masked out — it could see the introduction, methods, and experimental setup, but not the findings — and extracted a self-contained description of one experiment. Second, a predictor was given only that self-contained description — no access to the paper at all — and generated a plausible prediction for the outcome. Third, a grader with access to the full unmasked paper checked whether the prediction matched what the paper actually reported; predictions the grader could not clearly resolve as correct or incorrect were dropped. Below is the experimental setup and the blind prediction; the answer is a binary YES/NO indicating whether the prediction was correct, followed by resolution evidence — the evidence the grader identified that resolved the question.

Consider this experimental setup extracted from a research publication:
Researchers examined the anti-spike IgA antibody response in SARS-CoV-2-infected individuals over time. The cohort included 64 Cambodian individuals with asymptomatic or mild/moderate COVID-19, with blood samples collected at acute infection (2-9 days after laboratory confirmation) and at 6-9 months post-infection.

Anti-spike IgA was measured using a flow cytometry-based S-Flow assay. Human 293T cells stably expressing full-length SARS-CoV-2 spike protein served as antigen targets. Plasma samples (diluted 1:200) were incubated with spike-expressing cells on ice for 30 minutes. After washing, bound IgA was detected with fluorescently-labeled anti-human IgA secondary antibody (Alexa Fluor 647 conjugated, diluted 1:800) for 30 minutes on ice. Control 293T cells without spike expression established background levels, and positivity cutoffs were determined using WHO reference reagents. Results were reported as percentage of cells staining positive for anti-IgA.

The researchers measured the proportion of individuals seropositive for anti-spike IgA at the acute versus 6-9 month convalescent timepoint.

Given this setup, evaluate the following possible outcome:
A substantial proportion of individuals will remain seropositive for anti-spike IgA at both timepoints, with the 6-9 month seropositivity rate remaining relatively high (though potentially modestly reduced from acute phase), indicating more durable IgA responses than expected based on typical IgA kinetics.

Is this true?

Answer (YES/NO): NO